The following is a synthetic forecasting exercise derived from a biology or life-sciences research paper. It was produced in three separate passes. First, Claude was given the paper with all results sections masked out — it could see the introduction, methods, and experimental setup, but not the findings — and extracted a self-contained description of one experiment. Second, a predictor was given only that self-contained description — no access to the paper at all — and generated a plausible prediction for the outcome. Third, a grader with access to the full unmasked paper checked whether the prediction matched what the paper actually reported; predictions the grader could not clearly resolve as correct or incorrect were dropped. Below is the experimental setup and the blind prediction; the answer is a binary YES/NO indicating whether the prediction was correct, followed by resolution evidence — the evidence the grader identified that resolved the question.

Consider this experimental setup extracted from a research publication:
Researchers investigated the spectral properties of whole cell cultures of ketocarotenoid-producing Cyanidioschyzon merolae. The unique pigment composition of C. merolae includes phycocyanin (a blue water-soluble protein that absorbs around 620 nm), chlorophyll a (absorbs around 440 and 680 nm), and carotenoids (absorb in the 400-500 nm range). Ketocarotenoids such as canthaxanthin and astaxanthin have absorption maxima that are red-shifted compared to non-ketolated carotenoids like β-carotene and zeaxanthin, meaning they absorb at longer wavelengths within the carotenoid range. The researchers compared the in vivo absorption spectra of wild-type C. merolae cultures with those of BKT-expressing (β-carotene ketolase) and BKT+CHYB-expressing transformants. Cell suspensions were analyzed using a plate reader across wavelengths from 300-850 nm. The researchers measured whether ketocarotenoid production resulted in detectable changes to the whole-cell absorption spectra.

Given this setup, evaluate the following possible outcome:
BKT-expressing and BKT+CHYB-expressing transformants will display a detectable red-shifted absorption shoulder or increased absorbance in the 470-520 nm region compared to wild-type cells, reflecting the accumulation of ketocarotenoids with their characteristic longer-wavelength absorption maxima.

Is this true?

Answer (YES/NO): YES